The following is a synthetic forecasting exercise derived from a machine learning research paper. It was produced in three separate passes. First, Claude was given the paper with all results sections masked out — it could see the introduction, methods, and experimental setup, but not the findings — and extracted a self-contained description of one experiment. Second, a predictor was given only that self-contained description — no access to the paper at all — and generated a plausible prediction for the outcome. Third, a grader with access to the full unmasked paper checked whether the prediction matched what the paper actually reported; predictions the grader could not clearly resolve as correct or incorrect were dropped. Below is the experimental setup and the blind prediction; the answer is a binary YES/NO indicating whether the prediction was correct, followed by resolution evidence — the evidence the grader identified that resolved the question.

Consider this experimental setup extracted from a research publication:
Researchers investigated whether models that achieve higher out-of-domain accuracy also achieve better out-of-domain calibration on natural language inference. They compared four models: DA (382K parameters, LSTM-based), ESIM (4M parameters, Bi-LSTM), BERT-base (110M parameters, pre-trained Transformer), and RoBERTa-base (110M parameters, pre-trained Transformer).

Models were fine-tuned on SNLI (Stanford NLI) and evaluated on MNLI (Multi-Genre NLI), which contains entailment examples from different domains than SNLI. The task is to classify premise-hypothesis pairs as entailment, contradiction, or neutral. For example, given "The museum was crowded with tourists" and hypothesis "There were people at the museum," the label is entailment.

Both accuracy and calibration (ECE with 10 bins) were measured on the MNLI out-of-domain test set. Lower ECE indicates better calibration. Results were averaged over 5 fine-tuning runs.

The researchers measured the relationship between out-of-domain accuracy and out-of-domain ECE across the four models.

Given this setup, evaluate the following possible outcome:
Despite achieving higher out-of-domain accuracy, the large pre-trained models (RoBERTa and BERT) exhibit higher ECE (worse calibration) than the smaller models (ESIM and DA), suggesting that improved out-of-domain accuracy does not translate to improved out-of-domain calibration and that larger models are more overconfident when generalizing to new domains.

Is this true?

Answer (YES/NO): NO